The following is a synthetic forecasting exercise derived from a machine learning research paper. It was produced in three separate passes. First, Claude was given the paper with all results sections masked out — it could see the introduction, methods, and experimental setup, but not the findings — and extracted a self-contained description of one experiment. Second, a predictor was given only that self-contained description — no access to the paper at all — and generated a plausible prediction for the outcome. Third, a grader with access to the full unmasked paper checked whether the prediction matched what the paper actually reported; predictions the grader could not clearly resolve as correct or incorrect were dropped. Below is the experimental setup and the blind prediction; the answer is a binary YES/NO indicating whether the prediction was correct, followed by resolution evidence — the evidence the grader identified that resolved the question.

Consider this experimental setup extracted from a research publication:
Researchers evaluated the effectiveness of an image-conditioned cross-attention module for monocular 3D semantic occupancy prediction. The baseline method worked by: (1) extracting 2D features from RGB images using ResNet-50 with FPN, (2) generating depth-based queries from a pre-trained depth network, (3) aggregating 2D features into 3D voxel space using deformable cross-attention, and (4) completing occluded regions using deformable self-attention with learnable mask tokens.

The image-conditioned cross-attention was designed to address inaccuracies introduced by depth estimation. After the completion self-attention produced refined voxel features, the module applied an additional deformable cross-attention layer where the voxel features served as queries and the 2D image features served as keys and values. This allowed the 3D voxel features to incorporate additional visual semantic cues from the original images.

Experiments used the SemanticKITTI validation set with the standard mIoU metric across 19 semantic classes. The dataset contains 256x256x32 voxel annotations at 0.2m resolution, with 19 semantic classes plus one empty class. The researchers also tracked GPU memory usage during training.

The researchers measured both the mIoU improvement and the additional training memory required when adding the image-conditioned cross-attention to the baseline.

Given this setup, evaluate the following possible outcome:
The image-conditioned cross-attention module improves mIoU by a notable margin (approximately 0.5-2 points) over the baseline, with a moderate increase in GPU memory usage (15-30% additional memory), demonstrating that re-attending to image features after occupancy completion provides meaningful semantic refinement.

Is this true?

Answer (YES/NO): NO